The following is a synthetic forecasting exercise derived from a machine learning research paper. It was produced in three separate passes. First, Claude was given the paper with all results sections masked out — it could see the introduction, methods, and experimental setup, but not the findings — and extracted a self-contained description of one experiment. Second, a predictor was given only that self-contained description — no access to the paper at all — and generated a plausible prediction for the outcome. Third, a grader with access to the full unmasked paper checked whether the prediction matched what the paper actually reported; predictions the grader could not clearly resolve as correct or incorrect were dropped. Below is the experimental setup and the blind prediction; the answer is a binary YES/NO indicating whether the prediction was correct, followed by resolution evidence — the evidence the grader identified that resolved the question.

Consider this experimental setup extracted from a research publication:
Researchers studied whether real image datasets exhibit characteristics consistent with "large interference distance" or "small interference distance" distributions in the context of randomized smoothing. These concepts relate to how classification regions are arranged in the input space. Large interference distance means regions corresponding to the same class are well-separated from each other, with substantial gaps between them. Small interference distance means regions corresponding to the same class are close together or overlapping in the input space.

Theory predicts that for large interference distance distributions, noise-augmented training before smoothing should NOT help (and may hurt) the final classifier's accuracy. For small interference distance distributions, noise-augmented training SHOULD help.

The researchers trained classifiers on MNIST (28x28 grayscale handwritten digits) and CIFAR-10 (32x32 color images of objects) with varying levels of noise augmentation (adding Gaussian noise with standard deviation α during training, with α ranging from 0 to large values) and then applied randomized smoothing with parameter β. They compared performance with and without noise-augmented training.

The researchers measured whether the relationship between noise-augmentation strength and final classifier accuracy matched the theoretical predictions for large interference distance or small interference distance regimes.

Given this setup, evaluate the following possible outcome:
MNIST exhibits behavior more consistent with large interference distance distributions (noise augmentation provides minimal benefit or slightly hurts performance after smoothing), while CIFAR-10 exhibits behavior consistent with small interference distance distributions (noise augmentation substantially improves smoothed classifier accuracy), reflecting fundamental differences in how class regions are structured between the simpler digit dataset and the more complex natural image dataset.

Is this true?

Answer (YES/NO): NO